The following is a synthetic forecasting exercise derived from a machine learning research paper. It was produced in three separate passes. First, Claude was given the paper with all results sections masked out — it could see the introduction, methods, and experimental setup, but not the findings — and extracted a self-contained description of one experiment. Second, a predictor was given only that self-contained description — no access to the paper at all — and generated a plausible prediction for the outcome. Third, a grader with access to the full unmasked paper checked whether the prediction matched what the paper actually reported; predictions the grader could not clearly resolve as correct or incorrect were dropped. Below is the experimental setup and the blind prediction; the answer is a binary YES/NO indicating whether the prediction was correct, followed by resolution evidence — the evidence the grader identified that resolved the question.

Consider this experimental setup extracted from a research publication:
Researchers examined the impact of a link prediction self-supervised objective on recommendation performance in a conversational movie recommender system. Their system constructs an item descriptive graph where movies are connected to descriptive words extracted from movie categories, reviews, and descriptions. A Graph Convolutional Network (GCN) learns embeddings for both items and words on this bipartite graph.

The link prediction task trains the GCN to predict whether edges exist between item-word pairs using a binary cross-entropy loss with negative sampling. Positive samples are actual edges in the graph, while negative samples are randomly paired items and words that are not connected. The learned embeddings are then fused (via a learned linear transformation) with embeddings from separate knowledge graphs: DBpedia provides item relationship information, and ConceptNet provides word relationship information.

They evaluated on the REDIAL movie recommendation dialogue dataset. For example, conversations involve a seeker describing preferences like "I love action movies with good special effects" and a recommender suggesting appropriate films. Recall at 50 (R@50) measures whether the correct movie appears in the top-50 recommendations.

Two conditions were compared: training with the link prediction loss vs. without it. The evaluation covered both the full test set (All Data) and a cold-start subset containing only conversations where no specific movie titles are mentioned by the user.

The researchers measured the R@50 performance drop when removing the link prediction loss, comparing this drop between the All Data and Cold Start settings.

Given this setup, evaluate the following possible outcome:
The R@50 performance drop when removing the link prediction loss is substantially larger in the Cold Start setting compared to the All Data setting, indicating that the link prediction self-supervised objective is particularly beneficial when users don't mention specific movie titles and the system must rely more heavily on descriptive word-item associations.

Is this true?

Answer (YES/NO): NO